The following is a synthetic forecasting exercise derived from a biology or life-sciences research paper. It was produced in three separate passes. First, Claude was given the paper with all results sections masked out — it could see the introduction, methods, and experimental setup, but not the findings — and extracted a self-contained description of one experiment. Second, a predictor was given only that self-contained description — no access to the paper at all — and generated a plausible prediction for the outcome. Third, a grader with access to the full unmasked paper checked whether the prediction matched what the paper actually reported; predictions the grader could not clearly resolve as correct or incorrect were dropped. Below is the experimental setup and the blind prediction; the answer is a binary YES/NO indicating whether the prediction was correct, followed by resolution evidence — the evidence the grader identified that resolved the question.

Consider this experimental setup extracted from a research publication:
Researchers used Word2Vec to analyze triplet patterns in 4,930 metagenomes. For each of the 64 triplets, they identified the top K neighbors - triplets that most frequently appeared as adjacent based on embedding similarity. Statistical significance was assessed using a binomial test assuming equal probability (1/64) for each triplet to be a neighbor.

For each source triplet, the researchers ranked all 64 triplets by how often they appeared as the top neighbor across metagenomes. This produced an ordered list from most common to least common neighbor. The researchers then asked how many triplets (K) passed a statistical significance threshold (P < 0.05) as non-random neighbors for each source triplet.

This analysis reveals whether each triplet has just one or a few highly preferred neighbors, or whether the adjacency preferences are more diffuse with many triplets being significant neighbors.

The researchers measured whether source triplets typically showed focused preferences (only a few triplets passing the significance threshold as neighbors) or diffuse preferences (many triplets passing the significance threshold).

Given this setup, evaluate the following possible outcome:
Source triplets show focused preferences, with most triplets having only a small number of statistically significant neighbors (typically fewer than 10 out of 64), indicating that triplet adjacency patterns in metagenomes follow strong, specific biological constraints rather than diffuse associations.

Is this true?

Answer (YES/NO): NO